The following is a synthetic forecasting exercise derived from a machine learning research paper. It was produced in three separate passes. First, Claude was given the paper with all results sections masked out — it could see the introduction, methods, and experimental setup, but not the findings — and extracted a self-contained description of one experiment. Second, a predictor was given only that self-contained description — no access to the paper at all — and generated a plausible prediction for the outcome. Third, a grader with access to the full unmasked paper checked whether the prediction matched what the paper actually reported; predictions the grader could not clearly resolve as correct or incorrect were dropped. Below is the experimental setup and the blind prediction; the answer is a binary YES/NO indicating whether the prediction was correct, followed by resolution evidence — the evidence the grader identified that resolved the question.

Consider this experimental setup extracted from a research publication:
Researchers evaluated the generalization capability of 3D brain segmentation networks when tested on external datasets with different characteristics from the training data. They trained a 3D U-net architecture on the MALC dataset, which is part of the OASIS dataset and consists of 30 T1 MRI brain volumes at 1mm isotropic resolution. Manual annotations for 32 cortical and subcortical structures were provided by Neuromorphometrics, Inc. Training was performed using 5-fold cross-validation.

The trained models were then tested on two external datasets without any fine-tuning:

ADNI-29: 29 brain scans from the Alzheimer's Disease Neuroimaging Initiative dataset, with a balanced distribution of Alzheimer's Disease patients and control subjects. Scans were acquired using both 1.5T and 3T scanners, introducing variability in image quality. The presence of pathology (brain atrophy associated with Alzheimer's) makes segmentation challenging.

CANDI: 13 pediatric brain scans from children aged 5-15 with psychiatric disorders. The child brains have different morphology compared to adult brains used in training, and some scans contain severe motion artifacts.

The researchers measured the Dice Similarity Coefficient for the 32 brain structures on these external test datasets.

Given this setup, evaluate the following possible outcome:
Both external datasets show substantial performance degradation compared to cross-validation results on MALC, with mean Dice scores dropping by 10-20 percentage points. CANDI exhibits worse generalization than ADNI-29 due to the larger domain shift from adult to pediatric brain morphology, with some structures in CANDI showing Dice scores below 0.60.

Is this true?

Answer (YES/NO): NO